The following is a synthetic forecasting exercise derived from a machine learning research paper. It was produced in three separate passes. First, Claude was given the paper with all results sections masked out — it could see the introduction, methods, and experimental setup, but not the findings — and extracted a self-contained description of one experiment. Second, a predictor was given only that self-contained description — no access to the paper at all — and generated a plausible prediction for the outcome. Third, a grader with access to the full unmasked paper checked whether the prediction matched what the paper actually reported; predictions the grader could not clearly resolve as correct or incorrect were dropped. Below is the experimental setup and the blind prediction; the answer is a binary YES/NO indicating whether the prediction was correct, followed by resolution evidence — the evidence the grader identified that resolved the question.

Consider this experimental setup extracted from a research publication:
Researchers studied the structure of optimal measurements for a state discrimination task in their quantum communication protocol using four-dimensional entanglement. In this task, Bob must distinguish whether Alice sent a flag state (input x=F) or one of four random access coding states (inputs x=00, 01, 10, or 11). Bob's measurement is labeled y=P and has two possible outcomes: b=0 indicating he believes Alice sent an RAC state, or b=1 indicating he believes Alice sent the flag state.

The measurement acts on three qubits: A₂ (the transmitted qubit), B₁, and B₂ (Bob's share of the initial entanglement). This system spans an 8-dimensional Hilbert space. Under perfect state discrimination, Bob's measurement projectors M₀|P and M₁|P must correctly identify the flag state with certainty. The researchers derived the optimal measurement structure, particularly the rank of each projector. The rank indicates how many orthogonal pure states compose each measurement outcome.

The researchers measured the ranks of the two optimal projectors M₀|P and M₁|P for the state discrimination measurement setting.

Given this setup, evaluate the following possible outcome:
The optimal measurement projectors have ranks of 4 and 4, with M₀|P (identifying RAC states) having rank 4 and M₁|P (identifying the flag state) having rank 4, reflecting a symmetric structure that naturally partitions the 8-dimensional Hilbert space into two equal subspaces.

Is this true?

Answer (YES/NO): NO